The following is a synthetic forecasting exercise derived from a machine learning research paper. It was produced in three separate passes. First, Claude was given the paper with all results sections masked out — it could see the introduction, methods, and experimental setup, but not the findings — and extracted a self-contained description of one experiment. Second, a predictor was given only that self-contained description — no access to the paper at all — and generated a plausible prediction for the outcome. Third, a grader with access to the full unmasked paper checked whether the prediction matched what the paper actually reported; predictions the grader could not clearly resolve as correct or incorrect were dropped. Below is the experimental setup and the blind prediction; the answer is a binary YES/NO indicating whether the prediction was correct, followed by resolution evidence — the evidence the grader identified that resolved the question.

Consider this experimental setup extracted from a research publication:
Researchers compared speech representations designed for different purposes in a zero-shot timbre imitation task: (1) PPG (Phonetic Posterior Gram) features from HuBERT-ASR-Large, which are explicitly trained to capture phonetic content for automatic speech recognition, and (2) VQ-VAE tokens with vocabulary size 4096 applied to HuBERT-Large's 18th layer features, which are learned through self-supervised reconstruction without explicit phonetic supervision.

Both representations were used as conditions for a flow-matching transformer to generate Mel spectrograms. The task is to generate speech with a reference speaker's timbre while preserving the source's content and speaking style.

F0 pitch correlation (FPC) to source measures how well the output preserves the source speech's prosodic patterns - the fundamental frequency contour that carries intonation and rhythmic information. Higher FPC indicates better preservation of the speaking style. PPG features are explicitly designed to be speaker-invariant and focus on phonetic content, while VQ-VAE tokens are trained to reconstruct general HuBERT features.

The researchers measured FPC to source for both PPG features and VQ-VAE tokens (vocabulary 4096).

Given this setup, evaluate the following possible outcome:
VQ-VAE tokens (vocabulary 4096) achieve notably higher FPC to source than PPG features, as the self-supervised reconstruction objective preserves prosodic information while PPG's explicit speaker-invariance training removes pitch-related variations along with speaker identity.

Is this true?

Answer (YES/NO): YES